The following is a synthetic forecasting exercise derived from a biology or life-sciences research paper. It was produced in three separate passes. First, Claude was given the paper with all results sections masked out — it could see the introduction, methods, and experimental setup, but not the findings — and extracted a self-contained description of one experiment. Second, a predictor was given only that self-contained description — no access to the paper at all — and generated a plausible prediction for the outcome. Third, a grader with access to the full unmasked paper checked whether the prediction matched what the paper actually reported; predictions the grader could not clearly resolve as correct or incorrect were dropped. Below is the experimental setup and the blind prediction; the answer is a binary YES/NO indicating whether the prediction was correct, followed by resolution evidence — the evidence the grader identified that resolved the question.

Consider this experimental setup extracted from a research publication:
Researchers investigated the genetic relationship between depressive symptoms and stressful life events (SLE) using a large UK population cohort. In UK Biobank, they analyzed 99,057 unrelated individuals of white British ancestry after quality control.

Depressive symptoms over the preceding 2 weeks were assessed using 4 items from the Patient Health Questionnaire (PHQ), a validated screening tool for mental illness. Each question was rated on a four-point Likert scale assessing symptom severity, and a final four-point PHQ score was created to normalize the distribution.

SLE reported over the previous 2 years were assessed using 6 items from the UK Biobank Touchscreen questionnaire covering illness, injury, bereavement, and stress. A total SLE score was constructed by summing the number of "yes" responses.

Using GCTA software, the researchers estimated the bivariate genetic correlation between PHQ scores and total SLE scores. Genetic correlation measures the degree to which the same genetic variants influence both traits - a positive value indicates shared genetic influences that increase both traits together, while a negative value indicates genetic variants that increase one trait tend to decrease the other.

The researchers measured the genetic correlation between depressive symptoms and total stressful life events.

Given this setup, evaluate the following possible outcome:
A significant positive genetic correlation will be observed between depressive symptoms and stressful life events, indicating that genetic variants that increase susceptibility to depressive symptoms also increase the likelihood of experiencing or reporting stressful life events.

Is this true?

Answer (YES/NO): YES